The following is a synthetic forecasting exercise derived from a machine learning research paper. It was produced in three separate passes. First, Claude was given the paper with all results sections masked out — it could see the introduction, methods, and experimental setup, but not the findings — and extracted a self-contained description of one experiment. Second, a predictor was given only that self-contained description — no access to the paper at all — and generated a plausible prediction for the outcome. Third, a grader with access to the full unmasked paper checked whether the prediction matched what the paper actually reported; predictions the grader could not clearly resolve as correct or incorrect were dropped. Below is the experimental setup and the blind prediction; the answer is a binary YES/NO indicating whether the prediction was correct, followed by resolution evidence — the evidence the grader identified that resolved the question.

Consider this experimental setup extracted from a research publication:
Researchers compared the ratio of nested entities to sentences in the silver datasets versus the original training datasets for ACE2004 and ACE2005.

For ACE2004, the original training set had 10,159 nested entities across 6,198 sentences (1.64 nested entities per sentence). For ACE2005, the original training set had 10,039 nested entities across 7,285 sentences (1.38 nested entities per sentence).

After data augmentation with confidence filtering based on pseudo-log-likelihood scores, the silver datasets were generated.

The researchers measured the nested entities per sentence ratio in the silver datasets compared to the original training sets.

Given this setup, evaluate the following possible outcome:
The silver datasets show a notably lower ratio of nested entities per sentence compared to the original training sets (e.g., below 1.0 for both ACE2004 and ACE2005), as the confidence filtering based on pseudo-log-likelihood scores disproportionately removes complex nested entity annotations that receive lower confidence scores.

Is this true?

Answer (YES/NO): YES